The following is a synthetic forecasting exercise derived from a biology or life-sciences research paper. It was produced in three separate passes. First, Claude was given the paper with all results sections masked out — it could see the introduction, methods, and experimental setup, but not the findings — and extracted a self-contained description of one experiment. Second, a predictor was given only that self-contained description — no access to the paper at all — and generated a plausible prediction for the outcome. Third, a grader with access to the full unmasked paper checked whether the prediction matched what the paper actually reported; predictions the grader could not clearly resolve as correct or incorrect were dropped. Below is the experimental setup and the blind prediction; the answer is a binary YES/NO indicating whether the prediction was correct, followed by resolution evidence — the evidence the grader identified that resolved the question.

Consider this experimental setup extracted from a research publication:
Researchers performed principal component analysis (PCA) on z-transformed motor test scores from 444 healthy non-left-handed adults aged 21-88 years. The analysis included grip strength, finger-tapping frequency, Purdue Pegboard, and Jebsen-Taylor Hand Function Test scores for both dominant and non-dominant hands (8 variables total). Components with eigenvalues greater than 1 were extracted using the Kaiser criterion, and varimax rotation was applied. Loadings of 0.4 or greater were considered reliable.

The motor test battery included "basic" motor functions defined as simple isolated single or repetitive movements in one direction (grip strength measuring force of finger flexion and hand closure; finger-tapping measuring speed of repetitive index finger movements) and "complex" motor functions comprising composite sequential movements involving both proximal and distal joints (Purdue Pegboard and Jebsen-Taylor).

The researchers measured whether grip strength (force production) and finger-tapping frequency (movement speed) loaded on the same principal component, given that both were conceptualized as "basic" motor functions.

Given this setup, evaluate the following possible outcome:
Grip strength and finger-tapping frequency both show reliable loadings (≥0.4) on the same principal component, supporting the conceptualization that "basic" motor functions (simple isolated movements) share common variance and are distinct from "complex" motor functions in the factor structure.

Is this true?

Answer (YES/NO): NO